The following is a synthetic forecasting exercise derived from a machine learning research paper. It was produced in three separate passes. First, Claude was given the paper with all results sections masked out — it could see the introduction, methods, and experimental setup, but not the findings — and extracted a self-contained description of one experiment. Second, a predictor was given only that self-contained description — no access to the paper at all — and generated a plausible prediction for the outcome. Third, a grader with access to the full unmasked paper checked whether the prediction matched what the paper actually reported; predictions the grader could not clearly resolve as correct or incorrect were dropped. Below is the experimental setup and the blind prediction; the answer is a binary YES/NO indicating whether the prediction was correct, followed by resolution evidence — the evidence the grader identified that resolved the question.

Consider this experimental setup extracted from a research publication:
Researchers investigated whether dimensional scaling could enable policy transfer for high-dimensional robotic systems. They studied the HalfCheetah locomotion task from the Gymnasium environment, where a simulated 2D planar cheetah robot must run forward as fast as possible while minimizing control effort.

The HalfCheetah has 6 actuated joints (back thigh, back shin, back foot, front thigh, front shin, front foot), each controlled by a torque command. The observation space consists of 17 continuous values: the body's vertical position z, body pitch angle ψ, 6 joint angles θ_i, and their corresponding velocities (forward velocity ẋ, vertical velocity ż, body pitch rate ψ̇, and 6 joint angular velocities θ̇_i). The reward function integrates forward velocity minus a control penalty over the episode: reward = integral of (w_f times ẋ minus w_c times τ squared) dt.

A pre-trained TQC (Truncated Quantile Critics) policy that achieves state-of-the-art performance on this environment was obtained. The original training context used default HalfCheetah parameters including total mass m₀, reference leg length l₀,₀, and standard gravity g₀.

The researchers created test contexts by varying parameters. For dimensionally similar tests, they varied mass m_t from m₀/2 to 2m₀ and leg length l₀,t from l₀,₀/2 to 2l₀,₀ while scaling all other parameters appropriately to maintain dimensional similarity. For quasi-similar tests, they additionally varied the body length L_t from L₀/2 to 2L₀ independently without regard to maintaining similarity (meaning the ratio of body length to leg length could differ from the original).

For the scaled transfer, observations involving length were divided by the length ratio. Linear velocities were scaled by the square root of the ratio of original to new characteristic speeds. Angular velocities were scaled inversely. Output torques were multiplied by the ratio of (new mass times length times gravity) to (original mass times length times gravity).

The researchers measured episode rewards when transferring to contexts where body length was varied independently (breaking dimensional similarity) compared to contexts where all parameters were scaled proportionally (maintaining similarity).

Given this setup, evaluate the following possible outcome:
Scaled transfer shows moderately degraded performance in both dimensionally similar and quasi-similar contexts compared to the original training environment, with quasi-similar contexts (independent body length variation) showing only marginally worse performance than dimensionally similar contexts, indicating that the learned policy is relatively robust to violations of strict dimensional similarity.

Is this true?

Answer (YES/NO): NO